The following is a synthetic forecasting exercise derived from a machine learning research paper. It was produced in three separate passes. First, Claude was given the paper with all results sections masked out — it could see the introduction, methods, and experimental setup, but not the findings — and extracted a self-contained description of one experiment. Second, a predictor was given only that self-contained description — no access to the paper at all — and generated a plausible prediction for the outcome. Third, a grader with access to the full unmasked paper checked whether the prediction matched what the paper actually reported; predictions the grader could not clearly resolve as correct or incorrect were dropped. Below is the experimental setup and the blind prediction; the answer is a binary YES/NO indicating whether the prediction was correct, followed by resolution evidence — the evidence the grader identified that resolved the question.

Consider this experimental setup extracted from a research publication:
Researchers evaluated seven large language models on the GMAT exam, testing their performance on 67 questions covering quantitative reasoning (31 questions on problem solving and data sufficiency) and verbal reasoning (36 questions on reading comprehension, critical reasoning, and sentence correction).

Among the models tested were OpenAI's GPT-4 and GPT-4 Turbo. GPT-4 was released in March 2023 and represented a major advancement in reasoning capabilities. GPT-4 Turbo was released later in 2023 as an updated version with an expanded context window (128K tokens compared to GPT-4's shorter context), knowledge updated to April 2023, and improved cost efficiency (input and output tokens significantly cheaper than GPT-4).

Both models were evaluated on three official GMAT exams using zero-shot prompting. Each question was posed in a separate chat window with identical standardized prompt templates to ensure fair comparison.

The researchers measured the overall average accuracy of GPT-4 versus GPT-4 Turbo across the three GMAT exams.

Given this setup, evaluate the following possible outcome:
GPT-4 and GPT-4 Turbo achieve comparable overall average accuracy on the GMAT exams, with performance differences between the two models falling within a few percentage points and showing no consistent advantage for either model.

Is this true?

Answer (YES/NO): NO